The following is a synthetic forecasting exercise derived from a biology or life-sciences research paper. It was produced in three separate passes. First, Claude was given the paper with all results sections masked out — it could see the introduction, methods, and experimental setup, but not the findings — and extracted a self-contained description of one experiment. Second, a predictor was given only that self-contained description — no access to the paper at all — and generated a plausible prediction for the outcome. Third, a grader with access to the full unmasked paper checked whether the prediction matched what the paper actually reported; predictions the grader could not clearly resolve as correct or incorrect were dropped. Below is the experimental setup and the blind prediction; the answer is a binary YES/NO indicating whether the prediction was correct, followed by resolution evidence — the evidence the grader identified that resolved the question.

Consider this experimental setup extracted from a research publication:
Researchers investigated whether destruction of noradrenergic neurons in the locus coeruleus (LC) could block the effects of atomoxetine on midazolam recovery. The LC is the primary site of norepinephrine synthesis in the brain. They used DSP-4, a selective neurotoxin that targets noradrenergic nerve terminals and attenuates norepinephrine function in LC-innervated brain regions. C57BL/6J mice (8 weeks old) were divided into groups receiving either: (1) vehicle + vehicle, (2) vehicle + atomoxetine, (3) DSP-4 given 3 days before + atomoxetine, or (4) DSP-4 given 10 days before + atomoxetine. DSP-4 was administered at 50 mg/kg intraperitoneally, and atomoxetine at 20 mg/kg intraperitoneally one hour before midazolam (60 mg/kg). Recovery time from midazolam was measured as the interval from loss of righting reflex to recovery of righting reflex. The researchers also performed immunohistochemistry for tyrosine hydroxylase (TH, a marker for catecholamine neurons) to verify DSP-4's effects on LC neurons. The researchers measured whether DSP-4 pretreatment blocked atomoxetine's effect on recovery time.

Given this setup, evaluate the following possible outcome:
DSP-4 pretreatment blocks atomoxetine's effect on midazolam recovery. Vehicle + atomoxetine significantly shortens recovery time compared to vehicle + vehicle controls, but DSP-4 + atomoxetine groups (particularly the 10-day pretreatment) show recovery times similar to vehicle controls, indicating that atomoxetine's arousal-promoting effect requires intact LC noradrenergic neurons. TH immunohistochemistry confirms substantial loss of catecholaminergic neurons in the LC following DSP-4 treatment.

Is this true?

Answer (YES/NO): YES